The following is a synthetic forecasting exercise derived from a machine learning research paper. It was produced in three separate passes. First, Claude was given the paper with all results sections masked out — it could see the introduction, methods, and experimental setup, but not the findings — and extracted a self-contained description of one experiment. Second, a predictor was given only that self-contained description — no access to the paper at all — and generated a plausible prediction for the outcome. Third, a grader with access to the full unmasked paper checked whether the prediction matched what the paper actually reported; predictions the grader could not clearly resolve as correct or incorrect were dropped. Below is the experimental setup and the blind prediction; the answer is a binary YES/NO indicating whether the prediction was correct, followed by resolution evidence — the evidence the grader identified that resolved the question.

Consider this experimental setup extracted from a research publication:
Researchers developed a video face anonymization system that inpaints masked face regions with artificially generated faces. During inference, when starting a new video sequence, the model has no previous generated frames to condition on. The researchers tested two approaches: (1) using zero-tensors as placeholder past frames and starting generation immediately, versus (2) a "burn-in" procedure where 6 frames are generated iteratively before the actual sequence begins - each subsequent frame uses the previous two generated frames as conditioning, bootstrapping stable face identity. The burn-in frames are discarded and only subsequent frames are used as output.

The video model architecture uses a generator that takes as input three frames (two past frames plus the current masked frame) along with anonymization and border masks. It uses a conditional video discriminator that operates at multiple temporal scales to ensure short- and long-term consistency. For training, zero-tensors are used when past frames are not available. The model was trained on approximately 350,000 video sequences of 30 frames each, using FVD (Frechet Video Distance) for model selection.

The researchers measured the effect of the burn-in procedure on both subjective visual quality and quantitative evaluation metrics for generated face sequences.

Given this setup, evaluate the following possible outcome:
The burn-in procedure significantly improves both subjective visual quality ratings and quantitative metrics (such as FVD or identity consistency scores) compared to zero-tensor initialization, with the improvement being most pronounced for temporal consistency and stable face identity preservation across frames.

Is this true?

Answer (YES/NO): NO